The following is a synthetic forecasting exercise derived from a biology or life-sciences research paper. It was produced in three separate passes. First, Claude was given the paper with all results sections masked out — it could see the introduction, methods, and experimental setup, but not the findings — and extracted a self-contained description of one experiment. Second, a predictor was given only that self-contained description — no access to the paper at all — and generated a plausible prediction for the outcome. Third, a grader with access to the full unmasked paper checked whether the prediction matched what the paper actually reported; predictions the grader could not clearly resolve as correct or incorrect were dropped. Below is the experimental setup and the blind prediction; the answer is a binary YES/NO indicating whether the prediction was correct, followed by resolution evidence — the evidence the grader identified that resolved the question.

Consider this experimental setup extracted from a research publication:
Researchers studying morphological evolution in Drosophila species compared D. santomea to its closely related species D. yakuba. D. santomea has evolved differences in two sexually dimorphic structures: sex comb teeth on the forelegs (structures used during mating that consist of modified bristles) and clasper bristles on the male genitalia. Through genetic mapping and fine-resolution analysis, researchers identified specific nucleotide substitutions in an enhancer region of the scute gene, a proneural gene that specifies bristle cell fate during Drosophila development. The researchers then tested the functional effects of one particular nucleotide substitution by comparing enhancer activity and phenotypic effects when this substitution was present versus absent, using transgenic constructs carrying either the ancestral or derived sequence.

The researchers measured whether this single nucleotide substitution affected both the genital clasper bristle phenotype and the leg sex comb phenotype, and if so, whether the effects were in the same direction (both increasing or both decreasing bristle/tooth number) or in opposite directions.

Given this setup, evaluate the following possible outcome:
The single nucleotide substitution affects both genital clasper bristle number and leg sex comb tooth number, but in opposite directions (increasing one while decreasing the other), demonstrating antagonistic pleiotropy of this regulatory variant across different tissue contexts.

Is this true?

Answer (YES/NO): YES